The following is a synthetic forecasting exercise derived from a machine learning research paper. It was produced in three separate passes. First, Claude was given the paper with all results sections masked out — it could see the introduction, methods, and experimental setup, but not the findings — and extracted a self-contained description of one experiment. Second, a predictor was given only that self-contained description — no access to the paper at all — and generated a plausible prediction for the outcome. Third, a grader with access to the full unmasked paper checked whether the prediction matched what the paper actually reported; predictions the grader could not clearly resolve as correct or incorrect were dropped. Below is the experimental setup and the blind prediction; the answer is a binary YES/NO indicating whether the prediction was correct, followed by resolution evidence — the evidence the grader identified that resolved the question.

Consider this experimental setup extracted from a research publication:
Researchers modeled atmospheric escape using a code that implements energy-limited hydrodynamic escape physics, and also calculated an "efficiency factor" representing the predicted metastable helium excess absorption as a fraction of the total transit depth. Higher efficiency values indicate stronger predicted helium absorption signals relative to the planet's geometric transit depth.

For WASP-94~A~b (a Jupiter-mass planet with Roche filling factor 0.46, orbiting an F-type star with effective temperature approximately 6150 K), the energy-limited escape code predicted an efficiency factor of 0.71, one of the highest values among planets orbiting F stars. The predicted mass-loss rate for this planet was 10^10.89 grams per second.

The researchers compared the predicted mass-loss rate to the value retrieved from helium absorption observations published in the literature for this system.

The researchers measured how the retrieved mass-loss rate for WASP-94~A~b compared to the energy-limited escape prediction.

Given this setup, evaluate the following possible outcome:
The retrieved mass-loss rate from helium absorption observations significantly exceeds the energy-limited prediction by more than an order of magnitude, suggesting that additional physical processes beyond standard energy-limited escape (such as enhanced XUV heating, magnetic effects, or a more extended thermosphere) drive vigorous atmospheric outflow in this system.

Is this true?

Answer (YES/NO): NO